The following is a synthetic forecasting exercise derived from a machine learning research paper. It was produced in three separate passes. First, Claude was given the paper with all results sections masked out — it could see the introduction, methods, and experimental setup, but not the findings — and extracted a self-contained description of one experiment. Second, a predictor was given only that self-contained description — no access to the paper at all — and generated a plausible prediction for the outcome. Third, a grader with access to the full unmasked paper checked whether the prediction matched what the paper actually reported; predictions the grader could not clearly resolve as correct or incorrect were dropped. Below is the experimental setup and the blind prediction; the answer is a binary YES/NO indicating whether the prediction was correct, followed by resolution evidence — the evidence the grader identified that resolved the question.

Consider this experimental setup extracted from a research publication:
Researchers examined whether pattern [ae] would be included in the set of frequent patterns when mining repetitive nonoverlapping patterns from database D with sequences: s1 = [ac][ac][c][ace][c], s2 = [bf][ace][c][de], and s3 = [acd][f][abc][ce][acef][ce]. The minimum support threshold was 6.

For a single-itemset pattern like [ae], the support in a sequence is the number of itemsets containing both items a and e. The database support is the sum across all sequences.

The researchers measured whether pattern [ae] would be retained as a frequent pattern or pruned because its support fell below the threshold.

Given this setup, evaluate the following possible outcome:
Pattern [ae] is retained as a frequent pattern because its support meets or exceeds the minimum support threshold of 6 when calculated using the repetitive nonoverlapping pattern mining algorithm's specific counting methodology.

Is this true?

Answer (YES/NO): NO